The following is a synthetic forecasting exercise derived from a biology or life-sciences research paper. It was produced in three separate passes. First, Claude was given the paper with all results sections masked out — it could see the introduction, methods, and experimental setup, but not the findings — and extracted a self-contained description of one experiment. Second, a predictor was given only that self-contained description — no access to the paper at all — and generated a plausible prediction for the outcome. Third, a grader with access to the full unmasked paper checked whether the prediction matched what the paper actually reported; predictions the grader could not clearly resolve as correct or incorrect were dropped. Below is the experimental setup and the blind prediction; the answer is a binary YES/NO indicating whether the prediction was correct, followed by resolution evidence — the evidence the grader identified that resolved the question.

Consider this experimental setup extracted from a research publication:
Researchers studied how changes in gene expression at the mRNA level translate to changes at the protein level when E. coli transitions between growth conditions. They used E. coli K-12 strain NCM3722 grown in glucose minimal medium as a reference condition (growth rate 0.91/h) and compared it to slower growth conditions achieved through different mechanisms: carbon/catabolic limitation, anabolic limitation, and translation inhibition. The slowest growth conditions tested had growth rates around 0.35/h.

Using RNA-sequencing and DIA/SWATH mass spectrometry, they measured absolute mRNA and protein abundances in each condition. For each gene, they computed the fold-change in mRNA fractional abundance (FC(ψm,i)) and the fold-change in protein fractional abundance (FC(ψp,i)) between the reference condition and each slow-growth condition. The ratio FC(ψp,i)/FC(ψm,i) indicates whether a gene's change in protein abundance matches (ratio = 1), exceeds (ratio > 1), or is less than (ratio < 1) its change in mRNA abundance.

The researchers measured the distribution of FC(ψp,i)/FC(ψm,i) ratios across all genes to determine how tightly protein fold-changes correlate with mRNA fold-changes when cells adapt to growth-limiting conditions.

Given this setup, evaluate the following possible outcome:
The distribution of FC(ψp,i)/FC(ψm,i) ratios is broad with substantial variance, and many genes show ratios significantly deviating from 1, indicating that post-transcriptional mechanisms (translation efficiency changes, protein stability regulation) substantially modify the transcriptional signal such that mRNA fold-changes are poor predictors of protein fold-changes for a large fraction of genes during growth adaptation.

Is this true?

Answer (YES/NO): NO